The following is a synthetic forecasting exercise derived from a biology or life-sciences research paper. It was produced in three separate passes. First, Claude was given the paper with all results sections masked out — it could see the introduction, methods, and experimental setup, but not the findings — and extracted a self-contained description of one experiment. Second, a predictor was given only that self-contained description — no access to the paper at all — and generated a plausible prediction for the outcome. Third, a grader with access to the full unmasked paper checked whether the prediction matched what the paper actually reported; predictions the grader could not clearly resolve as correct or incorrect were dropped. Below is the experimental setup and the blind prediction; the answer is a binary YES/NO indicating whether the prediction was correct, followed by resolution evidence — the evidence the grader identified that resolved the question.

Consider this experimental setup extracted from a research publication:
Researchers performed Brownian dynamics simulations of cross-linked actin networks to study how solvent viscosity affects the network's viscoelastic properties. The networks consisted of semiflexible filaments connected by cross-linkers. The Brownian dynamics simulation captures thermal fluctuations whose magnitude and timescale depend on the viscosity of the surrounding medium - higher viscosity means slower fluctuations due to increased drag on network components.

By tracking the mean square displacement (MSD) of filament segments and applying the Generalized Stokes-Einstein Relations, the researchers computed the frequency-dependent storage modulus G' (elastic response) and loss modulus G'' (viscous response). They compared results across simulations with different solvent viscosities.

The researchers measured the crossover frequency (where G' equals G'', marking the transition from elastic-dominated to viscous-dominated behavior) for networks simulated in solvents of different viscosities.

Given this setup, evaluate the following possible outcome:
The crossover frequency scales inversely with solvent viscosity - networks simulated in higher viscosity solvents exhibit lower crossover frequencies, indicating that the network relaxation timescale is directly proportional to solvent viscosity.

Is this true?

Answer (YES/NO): YES